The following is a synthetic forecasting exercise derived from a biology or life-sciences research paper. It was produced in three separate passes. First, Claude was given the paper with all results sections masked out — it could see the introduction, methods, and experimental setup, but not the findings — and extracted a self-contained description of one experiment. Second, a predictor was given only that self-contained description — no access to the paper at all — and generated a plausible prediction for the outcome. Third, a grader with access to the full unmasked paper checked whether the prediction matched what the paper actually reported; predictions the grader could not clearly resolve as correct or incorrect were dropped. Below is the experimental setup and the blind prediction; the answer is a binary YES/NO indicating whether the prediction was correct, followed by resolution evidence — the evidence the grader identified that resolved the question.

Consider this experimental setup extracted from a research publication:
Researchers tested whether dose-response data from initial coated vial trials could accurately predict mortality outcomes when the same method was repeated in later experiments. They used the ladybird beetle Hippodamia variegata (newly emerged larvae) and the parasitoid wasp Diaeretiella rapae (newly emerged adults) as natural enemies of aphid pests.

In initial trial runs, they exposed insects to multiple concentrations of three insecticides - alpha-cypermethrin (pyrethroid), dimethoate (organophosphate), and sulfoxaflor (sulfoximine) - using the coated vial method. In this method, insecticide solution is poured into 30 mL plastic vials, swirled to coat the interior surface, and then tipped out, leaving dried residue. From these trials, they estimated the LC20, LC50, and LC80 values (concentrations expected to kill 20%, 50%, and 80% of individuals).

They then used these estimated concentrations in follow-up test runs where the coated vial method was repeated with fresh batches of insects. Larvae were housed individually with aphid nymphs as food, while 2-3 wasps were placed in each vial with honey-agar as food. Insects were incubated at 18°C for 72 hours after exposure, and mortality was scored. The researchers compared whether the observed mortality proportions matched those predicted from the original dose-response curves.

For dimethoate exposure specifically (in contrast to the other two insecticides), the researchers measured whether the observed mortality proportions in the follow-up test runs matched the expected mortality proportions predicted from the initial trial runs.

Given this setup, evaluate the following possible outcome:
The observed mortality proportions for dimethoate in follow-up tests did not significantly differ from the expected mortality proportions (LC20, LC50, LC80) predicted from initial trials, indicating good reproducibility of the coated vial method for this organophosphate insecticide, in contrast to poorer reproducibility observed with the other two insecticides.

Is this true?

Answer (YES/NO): NO